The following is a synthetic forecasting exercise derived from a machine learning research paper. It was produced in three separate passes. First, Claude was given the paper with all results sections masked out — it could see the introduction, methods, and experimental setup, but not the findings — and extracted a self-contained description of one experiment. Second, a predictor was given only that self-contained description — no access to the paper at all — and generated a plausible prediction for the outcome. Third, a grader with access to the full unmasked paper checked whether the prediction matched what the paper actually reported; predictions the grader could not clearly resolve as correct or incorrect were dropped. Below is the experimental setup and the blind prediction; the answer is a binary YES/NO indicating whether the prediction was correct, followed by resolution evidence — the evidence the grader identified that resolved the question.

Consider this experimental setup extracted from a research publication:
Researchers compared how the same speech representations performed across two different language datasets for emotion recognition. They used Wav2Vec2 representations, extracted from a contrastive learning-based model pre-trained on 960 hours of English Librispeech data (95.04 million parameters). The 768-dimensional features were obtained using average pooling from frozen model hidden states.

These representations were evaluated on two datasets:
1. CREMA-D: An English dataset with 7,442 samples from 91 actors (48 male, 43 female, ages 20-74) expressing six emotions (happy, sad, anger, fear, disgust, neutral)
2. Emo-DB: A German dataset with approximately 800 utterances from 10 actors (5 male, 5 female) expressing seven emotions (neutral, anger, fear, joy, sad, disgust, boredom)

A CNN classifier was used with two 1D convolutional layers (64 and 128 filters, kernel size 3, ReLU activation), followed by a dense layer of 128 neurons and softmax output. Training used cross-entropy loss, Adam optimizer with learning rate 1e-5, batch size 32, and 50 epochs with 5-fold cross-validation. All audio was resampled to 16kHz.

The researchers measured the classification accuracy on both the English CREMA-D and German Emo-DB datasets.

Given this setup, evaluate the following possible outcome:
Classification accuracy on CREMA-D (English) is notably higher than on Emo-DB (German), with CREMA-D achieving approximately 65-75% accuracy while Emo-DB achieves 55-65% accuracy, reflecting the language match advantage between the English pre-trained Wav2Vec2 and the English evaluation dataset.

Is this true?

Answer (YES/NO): NO